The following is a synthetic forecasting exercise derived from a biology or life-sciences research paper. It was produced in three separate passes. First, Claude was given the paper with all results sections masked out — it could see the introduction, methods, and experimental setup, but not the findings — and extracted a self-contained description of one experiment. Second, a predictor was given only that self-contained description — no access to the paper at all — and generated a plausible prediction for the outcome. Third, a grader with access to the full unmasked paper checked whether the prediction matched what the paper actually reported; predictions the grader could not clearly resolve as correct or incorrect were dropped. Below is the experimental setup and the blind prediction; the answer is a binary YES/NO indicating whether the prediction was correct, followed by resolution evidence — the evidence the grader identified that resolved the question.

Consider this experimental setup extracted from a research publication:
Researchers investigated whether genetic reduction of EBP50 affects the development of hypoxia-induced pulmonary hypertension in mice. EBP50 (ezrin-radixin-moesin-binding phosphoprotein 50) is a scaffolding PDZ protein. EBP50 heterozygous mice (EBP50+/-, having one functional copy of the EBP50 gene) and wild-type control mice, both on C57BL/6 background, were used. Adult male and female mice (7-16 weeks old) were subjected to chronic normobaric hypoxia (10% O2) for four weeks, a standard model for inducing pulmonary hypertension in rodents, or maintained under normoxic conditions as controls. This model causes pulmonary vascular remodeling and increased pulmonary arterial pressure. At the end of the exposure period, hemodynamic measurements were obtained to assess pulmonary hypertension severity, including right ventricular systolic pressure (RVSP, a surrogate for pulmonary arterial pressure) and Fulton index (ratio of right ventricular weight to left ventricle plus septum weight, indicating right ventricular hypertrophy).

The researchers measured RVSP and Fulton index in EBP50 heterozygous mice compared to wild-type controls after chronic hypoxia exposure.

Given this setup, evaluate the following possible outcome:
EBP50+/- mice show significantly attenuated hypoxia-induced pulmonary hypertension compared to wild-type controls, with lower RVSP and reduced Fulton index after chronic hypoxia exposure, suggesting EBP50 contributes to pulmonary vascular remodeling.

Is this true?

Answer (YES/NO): NO